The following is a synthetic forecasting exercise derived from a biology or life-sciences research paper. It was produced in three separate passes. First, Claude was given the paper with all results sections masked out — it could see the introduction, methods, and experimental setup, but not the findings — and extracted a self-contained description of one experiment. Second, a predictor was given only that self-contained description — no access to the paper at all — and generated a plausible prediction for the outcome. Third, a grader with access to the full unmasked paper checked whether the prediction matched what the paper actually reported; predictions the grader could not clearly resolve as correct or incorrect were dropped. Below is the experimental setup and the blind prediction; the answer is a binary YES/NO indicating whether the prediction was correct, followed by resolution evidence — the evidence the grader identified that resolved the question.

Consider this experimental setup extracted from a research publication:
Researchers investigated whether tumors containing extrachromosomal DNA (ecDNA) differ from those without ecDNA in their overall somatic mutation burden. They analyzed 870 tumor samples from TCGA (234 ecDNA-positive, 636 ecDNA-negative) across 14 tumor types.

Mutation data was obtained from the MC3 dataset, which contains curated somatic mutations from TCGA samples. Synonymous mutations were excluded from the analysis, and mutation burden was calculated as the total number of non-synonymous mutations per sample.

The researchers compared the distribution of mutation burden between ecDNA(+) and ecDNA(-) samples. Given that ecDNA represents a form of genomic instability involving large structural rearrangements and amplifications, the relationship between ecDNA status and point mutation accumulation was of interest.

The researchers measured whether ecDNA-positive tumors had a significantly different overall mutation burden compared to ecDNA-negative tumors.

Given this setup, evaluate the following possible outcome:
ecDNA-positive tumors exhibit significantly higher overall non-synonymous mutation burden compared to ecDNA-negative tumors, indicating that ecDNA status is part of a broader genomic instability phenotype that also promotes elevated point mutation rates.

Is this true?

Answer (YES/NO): YES